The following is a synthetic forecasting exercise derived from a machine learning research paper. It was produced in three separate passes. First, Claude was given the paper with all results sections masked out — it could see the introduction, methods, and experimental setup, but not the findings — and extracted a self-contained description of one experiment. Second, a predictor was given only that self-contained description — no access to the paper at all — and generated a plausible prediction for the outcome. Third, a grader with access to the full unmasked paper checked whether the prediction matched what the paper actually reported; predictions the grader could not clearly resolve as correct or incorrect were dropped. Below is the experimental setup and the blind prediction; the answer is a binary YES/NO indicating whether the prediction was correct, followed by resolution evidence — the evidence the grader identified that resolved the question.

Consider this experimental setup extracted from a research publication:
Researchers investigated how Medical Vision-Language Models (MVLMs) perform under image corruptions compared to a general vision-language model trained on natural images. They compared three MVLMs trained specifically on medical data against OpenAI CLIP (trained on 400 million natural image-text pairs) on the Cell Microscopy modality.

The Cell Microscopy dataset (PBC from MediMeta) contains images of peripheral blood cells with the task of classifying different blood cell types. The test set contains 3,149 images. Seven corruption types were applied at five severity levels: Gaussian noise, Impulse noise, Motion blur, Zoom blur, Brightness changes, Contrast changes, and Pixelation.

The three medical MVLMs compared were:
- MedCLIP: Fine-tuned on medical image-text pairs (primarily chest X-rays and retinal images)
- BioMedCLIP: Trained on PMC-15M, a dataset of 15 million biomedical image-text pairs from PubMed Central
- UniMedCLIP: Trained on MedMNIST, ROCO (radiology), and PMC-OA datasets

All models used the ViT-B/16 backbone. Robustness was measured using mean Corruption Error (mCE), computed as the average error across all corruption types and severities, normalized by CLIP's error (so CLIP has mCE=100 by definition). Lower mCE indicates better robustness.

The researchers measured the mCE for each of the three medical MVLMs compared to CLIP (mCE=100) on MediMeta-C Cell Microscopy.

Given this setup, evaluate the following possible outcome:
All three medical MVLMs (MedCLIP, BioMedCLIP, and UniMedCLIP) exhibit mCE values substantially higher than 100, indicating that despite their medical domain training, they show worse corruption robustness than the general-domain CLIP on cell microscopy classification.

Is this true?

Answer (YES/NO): YES